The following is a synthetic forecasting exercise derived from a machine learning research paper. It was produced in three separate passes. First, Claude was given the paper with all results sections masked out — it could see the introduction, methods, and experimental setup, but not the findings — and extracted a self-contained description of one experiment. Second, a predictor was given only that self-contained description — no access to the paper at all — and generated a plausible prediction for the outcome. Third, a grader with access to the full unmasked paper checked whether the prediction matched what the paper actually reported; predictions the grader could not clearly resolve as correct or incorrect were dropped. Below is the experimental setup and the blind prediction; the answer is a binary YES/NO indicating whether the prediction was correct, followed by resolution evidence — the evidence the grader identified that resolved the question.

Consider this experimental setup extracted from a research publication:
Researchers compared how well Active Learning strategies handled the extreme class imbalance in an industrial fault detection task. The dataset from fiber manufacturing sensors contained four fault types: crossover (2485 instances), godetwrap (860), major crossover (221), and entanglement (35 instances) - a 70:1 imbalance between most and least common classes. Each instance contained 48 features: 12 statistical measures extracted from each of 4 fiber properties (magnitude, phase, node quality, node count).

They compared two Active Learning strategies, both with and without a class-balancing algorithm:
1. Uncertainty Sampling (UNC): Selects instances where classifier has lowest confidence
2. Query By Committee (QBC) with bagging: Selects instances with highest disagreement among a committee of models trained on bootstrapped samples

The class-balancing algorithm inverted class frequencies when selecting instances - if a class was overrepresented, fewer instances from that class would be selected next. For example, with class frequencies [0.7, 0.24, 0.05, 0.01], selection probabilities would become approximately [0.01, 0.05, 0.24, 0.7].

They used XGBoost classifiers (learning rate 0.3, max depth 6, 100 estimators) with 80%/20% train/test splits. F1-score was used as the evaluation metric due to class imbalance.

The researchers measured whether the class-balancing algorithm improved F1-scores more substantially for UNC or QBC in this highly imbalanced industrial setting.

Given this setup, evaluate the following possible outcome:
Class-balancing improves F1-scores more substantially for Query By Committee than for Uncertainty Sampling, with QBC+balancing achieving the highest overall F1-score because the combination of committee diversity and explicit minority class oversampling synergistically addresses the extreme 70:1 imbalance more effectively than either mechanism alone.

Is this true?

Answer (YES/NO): NO